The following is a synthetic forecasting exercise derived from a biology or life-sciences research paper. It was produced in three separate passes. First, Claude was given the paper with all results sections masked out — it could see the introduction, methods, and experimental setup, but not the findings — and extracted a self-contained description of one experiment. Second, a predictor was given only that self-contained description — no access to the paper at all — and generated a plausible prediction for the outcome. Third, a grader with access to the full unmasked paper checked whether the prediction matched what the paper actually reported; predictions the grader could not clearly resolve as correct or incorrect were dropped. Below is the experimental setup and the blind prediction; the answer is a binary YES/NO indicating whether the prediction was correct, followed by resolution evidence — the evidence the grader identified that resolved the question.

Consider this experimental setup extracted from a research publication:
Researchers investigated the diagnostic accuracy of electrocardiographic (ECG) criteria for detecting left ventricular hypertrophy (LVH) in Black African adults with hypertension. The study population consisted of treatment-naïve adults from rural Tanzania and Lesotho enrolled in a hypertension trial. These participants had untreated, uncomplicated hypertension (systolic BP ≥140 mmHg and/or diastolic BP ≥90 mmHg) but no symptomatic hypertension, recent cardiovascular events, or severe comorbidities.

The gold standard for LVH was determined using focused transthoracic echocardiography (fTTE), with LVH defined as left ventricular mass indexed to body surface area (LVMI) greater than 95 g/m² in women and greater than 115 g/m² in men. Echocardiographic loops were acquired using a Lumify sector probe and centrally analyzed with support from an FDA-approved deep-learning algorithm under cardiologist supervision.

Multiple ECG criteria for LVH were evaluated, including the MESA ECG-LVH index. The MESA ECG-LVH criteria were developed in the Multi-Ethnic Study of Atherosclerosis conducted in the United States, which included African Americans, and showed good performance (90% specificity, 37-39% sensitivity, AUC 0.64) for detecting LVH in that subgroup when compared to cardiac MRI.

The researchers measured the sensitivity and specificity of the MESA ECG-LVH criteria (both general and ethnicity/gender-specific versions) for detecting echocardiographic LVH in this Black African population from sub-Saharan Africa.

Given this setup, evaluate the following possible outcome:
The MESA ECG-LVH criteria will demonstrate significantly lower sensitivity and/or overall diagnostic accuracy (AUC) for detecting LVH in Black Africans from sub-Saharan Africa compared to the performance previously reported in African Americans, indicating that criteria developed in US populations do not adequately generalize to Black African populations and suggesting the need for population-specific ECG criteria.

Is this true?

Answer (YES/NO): YES